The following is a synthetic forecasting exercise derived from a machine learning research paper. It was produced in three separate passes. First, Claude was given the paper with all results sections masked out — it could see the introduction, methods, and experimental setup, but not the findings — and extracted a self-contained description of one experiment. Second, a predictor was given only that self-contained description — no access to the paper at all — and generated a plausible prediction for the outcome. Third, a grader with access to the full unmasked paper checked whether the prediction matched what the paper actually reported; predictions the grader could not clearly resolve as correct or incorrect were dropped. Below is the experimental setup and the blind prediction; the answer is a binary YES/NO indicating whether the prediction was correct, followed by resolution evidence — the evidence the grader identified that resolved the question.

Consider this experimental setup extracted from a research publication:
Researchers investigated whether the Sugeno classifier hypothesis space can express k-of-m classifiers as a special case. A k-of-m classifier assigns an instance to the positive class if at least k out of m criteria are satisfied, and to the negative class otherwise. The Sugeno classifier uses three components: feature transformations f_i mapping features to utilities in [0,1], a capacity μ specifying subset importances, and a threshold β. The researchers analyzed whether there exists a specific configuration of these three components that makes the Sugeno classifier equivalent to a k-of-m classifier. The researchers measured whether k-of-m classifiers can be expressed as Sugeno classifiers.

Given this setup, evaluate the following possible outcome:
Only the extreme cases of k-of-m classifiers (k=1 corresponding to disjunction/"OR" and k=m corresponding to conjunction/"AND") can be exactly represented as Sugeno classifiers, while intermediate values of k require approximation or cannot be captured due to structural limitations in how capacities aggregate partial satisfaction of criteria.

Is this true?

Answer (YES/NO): NO